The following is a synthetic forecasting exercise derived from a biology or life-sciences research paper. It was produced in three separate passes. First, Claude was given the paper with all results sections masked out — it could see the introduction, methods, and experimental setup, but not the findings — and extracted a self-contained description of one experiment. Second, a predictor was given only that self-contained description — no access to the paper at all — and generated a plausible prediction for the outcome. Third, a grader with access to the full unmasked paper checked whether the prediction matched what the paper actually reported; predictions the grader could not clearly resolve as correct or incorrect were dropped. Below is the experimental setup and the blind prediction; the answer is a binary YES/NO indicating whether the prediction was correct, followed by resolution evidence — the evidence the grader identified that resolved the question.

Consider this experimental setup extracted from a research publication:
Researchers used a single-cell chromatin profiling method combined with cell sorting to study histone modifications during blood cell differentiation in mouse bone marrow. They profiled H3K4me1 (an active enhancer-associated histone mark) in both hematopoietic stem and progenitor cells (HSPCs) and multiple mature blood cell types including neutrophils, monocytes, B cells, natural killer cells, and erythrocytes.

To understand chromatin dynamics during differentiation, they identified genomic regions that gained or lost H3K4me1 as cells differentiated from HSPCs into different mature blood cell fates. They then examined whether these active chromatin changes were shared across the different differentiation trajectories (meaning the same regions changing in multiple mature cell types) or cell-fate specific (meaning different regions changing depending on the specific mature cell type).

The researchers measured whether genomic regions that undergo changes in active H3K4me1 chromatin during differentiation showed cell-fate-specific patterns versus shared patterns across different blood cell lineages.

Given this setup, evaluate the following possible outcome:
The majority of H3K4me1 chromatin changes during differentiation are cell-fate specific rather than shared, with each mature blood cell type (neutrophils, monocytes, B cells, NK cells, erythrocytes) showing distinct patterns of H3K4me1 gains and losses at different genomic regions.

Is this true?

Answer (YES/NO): YES